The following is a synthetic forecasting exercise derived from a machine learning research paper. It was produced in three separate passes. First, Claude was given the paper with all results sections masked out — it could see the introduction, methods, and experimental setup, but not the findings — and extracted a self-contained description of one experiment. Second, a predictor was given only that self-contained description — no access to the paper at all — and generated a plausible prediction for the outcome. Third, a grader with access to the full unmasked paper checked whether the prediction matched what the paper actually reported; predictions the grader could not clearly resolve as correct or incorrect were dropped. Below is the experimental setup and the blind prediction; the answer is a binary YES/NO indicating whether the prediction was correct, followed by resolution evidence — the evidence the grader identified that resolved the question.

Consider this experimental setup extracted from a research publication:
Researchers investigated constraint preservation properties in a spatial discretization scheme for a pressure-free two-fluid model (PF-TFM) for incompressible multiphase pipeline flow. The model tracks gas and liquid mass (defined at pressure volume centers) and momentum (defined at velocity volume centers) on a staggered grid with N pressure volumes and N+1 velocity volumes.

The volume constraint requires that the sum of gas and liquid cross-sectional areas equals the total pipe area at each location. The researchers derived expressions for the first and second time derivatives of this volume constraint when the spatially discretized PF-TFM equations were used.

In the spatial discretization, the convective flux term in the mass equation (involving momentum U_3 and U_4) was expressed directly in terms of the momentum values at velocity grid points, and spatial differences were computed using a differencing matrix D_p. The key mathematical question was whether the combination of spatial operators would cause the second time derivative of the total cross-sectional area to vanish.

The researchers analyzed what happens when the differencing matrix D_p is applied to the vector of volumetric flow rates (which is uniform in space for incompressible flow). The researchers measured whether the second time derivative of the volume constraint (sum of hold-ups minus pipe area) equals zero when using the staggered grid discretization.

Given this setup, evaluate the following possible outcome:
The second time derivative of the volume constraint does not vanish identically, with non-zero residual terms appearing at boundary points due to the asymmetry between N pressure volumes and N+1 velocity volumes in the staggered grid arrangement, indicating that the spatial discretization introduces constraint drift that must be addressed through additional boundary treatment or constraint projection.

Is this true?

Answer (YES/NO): NO